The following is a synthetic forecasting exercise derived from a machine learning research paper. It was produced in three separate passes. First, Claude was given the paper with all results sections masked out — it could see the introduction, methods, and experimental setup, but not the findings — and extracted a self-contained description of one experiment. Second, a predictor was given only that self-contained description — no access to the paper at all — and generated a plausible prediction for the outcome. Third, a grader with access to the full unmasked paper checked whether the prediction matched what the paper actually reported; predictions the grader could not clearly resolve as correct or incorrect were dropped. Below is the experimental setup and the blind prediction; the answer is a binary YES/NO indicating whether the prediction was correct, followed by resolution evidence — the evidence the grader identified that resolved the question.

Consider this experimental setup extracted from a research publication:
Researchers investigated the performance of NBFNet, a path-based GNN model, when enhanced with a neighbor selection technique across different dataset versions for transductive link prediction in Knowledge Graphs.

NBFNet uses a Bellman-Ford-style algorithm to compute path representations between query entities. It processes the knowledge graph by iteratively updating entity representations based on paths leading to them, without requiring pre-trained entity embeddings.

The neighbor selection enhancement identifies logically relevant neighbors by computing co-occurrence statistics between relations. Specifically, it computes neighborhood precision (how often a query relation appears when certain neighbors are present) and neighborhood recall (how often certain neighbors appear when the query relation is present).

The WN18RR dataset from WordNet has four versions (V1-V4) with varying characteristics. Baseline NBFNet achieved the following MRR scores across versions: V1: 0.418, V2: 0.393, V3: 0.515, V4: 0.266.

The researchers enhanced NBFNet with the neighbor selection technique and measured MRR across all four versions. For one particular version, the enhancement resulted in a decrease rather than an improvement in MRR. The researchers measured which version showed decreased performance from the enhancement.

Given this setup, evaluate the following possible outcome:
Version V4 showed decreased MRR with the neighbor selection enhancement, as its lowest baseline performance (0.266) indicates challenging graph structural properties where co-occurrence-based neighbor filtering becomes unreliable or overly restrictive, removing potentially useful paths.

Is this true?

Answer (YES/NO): NO